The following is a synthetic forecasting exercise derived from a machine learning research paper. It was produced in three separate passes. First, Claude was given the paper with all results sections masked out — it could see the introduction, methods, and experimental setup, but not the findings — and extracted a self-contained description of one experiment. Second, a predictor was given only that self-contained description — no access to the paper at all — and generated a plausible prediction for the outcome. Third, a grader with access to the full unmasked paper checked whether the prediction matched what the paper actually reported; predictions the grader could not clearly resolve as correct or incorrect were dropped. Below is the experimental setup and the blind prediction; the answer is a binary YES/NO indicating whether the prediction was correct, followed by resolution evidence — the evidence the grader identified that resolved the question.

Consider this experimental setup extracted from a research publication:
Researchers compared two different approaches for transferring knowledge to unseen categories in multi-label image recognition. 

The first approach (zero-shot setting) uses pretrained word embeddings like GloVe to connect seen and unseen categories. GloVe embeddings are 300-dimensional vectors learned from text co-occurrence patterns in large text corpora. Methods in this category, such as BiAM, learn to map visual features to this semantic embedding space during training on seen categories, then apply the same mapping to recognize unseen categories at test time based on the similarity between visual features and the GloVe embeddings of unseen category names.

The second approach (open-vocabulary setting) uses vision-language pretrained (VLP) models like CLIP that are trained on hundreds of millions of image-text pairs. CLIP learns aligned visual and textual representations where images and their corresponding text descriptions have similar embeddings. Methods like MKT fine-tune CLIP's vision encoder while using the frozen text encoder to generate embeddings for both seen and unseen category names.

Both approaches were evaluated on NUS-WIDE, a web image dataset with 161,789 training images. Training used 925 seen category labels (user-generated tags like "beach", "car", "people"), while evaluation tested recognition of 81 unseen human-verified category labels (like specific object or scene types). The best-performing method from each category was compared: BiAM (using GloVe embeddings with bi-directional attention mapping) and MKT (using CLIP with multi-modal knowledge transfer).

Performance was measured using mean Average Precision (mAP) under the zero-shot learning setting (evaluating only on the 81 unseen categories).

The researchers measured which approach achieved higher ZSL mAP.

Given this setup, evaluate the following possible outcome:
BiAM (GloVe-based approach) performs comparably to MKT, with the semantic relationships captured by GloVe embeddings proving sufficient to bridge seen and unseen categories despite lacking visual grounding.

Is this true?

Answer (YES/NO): NO